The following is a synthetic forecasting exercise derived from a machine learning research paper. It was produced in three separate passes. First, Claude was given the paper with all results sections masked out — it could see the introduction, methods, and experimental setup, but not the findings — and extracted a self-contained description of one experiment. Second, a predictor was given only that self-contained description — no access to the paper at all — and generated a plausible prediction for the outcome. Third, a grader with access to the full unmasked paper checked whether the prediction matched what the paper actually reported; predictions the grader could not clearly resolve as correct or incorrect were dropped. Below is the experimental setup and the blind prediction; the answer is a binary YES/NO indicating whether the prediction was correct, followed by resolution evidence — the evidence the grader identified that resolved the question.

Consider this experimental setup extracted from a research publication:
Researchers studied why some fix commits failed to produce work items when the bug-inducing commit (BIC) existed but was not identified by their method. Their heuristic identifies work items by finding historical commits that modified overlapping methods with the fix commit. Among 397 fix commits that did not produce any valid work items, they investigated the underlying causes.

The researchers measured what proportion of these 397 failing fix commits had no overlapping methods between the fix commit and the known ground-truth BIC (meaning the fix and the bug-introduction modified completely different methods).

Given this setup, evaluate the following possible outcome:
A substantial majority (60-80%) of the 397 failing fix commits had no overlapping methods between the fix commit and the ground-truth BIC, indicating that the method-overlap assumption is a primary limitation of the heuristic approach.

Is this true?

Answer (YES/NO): NO